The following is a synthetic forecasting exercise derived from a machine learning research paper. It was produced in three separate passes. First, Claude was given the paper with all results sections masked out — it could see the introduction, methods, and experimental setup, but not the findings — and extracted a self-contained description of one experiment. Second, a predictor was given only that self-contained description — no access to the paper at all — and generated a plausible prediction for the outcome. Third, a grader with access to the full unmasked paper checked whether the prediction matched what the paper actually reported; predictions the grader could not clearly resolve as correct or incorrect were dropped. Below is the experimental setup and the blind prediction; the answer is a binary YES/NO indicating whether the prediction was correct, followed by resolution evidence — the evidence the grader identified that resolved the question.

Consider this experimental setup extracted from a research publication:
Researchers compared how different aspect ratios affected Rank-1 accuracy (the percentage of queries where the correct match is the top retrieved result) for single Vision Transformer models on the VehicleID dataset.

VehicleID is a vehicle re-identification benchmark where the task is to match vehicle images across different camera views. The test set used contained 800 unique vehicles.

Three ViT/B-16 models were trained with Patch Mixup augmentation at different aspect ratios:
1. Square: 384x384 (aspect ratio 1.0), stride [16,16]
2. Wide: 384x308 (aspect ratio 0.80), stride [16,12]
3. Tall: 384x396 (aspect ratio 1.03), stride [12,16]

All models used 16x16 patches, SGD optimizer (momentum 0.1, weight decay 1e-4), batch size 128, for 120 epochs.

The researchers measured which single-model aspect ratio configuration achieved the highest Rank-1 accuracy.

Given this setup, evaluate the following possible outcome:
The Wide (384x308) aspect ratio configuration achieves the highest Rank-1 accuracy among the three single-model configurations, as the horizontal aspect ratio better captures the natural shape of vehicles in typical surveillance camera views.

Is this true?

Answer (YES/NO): NO